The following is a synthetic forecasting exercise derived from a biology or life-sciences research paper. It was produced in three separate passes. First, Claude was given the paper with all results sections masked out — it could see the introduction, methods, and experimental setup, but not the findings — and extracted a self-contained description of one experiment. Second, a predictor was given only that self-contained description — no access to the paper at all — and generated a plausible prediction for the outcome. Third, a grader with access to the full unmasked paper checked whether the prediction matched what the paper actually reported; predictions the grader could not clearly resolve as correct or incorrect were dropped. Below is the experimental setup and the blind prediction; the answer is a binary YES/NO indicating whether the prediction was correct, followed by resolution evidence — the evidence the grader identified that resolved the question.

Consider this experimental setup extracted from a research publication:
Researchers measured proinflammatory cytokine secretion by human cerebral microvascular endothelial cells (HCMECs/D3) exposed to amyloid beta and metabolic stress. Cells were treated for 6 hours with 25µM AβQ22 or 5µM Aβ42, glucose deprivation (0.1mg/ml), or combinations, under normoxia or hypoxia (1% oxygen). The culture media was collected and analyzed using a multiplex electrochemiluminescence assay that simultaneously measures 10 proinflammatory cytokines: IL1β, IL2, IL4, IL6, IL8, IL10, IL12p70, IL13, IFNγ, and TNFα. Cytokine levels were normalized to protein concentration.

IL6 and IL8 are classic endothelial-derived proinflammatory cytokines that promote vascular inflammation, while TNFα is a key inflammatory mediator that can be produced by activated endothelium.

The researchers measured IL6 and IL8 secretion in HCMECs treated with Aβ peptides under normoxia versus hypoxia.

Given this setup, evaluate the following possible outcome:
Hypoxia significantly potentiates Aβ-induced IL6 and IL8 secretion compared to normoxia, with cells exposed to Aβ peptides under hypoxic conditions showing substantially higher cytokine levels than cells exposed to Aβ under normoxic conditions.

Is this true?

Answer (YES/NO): NO